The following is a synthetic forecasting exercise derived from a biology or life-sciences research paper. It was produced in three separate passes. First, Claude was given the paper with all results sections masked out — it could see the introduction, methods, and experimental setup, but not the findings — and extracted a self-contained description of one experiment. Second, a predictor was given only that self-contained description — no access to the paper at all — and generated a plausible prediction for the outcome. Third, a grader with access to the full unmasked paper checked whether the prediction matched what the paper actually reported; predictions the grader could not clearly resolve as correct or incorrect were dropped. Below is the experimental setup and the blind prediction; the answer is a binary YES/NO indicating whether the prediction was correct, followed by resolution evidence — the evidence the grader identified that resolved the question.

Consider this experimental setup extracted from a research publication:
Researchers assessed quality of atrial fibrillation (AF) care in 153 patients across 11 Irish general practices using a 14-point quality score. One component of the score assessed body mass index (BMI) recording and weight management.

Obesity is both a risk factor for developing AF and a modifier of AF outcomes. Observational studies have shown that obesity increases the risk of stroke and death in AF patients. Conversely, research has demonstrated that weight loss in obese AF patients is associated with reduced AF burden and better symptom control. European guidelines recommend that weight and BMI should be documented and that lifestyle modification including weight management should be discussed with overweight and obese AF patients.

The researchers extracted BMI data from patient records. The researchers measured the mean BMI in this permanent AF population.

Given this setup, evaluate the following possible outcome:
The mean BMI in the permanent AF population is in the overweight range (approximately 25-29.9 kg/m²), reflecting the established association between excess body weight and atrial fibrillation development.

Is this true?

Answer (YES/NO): YES